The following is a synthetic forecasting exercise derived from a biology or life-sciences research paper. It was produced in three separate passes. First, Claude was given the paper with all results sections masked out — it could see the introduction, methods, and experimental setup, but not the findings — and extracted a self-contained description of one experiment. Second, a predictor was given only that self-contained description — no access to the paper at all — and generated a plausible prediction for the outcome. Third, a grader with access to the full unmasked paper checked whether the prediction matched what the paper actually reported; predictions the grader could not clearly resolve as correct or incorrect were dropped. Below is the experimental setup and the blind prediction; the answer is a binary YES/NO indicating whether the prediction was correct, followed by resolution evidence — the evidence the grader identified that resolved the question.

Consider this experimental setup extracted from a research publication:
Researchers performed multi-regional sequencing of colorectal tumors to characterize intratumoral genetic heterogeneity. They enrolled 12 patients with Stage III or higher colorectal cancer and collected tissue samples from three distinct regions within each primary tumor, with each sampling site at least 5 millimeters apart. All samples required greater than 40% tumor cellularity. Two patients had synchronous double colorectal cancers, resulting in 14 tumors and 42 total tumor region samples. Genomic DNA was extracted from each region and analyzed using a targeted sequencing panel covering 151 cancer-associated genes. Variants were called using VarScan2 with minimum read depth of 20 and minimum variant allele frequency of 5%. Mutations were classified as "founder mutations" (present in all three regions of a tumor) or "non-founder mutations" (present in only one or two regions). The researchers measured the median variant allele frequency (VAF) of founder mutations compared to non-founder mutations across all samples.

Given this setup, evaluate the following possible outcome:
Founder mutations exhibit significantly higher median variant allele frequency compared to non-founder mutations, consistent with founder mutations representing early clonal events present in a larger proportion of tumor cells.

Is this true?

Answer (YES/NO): YES